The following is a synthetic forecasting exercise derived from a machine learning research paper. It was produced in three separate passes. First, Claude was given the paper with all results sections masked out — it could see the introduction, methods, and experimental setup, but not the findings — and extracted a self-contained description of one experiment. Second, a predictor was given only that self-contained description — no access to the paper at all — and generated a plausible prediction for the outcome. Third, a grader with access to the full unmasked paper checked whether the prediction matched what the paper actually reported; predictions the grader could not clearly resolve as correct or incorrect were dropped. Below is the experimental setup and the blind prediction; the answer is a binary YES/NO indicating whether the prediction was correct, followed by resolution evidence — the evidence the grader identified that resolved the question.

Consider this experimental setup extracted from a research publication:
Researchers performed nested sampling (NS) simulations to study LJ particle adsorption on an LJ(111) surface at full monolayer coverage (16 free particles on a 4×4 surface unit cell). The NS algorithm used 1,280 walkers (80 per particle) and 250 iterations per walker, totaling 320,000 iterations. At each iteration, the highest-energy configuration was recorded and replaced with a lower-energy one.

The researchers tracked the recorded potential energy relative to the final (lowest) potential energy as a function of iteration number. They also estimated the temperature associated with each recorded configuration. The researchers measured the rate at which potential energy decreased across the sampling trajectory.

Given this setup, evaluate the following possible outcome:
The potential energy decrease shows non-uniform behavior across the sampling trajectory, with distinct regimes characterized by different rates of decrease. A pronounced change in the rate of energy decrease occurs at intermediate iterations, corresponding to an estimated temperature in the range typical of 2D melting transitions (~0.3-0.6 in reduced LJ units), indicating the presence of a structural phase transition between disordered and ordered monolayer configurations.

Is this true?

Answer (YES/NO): NO